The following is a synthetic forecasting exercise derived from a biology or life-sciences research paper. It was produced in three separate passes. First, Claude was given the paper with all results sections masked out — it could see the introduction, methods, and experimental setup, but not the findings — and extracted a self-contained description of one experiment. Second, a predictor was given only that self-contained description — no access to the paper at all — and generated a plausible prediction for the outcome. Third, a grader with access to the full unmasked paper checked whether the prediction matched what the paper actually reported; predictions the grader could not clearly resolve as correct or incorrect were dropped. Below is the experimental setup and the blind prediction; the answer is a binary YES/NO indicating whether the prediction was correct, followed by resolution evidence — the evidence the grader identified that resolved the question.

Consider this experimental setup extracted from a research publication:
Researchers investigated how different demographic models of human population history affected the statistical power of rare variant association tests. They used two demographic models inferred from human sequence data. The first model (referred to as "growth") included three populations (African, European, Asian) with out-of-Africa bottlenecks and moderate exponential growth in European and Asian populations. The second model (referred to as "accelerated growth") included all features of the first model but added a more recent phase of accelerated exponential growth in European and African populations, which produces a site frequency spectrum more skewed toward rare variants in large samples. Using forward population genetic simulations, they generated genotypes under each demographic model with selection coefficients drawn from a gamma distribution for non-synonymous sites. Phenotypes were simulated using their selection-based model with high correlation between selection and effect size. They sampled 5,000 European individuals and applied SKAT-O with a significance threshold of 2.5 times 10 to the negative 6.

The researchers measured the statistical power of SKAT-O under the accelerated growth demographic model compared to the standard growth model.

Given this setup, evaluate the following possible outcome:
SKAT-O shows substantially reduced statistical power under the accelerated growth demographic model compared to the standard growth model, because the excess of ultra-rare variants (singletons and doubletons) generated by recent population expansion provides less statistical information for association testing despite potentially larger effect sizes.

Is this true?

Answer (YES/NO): YES